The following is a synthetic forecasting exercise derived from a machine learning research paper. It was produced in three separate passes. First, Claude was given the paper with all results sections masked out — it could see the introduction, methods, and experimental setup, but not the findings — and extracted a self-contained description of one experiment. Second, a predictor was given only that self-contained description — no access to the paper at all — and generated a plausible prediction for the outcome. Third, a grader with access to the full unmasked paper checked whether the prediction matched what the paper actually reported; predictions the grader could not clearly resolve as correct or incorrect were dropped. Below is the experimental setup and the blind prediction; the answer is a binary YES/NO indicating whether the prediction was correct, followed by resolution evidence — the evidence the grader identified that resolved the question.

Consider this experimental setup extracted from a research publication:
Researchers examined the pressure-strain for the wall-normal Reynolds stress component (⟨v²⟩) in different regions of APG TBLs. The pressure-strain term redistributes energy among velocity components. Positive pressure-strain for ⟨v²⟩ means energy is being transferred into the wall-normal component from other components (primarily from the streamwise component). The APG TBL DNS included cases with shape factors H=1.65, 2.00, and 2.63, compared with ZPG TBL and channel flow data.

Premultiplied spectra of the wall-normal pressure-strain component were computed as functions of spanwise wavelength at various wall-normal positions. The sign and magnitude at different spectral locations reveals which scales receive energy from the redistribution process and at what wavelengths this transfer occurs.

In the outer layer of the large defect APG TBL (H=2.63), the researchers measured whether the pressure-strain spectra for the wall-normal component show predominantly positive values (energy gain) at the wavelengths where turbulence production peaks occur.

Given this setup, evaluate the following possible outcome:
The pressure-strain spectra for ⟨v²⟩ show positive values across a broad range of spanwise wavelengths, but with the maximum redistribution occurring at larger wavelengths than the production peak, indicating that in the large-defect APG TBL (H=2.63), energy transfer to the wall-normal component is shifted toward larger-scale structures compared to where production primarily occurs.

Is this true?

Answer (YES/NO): NO